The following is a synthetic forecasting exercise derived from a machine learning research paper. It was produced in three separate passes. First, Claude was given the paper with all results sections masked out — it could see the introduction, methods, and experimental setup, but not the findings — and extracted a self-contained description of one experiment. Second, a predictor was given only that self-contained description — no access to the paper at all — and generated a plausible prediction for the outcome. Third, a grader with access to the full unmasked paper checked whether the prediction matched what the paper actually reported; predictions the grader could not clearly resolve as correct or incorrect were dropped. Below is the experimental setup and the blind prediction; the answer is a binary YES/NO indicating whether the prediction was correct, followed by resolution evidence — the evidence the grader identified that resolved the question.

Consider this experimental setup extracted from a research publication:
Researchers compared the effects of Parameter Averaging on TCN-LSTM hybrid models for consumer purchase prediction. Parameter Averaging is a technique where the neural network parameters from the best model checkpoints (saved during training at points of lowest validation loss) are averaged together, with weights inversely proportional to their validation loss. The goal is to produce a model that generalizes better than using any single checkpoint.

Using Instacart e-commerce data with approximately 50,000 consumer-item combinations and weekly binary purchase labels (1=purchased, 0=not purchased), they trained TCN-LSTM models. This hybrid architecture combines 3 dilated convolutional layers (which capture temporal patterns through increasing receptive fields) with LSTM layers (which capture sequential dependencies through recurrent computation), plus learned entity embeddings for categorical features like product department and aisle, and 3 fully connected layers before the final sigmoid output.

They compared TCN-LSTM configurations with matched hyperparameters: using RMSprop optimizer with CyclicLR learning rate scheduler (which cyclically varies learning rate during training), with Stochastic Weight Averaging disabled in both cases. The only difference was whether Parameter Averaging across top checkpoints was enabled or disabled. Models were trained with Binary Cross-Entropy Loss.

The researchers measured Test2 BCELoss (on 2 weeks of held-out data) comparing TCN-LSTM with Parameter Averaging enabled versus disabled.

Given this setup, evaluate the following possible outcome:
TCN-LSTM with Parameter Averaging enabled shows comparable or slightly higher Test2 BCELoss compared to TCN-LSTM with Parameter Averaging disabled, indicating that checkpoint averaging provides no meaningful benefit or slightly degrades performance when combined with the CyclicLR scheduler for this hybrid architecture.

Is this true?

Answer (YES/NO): NO